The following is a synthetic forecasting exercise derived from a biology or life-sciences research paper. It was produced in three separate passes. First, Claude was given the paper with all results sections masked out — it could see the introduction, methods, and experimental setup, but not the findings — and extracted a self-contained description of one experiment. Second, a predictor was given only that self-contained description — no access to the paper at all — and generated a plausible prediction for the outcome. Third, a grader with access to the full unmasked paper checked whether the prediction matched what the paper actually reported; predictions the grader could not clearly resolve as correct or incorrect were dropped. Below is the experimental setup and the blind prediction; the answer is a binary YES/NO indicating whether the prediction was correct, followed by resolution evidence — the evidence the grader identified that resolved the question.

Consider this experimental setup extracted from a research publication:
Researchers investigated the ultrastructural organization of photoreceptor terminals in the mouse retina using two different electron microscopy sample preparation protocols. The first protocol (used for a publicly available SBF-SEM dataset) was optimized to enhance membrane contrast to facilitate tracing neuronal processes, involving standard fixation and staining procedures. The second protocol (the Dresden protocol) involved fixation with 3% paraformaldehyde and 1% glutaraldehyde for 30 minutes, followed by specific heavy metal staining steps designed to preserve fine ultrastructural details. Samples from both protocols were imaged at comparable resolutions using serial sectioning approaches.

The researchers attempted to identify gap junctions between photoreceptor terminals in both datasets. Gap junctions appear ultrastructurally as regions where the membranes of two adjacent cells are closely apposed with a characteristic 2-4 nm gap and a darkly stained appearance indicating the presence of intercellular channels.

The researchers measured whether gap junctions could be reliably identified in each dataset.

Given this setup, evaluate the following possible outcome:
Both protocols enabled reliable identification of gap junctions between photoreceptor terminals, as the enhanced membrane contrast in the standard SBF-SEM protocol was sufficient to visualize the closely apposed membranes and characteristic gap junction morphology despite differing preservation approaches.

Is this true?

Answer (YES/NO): NO